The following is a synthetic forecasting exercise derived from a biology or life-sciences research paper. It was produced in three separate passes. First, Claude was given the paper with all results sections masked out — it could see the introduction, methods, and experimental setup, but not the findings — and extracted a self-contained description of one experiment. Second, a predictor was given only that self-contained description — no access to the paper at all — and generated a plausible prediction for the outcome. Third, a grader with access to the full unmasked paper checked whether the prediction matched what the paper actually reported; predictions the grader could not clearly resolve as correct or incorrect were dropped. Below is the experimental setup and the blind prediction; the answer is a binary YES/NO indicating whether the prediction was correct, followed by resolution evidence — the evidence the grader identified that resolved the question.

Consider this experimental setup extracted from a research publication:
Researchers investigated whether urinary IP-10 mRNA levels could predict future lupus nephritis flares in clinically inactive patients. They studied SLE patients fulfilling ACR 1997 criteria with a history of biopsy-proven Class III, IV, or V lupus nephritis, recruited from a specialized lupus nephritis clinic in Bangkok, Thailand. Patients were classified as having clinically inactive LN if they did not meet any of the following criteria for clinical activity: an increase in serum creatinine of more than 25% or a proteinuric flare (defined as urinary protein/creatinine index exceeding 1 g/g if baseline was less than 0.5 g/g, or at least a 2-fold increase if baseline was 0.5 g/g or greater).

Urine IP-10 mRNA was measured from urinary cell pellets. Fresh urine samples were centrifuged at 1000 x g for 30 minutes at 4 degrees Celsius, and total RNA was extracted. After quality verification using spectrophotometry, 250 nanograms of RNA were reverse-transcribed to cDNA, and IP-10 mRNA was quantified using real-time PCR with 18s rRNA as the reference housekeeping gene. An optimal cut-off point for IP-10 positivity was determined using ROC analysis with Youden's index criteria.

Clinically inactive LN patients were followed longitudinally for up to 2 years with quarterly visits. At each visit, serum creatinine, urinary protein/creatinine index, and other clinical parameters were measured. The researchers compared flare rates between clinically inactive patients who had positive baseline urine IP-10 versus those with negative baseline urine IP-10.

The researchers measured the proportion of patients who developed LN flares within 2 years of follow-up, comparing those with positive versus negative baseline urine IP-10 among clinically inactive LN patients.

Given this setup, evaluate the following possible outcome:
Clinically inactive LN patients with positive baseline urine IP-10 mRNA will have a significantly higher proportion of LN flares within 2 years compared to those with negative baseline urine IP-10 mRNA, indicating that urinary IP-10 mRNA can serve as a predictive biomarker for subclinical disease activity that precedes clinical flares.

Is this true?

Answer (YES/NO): YES